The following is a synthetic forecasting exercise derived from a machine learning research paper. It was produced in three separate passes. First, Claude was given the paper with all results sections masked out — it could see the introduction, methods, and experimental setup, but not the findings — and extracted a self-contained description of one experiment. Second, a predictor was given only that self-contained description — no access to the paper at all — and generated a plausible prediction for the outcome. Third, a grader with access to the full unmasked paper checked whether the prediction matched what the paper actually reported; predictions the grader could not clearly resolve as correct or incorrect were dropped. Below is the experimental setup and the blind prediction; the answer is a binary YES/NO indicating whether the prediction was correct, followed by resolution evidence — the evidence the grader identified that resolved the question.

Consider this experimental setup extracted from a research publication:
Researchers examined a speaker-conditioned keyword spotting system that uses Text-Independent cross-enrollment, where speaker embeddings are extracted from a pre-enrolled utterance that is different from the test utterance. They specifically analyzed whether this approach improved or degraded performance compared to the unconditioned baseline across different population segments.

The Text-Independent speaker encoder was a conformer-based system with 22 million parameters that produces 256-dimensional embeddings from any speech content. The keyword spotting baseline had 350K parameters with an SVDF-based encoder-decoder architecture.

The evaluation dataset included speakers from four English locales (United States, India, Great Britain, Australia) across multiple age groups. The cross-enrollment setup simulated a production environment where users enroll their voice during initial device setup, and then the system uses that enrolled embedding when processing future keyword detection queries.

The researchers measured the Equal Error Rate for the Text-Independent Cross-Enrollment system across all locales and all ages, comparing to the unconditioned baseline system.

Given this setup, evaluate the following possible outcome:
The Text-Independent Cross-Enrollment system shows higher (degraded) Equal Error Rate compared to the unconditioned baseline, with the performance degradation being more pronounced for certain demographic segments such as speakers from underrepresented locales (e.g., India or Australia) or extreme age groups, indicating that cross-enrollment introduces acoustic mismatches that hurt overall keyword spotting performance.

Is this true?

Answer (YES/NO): NO